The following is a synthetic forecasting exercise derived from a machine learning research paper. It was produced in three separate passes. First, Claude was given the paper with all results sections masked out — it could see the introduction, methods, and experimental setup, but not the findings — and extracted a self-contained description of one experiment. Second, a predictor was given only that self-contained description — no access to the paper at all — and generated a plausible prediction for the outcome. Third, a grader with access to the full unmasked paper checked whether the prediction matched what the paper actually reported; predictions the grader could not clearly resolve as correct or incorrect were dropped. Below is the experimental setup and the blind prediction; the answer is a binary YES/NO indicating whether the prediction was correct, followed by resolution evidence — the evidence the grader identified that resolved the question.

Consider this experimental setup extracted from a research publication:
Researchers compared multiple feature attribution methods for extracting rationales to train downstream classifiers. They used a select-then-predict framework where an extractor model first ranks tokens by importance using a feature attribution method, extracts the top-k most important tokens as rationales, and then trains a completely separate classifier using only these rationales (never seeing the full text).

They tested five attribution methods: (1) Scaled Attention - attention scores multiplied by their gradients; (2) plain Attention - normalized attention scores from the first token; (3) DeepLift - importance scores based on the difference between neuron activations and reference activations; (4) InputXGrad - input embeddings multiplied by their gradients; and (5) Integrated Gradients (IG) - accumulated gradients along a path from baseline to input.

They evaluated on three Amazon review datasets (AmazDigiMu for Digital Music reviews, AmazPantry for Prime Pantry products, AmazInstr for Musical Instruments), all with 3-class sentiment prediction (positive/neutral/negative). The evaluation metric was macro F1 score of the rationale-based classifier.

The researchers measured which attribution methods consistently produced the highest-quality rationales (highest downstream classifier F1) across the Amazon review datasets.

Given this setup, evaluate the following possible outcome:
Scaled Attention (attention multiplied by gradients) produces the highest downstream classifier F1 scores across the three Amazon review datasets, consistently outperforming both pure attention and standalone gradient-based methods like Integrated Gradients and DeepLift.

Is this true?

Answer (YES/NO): NO